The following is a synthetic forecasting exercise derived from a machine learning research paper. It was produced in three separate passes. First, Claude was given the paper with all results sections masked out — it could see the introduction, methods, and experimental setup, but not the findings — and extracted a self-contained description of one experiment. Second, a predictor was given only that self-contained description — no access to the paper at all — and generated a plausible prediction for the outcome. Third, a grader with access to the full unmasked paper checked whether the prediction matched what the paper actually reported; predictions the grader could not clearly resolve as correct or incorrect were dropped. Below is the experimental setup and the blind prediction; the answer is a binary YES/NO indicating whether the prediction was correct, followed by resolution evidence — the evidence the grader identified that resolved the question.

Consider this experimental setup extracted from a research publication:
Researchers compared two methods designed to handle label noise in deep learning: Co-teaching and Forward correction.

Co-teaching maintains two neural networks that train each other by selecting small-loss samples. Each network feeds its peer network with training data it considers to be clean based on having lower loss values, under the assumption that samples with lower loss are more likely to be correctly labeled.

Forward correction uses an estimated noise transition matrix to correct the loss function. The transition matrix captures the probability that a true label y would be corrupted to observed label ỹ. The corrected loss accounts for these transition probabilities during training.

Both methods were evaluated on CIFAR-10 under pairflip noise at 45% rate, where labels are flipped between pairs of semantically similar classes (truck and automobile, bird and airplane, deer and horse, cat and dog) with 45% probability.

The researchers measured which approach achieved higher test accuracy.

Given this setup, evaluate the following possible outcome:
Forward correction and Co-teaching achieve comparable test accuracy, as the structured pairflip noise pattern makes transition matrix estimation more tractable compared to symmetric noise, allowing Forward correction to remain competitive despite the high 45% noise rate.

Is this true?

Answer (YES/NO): NO